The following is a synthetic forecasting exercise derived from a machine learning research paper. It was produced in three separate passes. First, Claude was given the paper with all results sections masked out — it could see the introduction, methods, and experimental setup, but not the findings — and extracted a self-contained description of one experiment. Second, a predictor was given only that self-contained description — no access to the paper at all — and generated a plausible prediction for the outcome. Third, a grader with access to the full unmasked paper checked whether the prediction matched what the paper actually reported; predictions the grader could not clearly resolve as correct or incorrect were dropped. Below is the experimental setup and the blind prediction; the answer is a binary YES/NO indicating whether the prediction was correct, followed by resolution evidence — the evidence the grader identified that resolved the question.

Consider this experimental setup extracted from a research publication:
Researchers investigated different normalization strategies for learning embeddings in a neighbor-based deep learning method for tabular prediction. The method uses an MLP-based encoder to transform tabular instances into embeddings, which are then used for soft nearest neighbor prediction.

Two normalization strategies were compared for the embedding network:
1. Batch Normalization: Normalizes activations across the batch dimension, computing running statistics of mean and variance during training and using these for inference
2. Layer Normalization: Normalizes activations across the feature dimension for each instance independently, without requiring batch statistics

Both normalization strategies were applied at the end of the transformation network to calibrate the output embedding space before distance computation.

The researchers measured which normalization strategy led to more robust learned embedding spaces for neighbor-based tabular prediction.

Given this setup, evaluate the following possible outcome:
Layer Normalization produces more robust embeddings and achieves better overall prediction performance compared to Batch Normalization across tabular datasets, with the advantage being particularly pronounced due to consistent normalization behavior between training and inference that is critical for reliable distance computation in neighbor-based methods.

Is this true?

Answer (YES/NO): NO